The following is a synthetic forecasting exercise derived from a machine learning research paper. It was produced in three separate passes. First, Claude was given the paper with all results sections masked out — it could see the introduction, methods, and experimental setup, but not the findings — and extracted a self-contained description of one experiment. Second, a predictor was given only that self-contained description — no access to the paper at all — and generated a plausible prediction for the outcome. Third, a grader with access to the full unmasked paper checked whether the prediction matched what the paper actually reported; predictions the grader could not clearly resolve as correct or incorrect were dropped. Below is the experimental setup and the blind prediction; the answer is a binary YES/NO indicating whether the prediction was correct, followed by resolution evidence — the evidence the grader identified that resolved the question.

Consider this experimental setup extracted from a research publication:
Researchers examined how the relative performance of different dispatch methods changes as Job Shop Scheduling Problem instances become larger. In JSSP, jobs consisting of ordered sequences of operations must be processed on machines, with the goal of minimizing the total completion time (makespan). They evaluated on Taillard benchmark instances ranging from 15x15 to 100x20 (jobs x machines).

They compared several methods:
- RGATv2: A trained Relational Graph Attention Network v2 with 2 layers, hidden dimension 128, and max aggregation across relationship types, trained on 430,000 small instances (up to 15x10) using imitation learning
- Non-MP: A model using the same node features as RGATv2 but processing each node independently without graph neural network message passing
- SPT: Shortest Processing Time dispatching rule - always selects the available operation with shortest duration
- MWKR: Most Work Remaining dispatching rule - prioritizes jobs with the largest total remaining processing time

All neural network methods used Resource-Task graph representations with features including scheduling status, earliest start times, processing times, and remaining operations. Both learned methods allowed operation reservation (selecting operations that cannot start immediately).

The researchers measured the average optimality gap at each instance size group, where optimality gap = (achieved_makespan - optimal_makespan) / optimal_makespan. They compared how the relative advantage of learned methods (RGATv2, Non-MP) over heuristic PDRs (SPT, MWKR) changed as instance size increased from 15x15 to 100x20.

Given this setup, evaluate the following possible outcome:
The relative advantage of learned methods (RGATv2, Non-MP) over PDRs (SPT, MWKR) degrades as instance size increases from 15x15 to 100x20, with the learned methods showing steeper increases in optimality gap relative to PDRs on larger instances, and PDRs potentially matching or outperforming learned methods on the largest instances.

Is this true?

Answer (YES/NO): NO